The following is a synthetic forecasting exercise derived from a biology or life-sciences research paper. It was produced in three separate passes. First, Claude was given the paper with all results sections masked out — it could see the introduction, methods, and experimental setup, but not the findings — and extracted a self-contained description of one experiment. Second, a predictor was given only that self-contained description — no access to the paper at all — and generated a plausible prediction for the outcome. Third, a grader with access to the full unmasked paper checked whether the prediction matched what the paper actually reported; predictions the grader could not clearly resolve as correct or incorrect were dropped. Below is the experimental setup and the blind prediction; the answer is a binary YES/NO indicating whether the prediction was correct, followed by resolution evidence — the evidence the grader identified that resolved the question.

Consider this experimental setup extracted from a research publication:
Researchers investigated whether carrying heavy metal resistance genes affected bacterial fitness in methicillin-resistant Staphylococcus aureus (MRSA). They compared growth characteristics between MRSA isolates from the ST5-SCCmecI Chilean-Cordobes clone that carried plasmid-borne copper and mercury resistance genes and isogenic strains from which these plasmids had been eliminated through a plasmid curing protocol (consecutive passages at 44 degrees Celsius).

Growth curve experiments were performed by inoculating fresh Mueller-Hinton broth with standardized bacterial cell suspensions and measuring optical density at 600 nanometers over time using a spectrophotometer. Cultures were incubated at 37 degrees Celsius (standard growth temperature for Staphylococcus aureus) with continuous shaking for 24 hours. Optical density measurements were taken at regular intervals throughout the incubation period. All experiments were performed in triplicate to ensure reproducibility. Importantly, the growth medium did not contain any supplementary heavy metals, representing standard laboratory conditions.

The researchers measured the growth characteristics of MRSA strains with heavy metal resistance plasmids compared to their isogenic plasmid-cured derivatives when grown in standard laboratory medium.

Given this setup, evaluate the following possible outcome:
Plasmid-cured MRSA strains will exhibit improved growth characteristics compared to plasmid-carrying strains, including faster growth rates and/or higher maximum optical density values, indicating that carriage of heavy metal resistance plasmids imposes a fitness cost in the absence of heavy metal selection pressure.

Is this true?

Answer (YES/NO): YES